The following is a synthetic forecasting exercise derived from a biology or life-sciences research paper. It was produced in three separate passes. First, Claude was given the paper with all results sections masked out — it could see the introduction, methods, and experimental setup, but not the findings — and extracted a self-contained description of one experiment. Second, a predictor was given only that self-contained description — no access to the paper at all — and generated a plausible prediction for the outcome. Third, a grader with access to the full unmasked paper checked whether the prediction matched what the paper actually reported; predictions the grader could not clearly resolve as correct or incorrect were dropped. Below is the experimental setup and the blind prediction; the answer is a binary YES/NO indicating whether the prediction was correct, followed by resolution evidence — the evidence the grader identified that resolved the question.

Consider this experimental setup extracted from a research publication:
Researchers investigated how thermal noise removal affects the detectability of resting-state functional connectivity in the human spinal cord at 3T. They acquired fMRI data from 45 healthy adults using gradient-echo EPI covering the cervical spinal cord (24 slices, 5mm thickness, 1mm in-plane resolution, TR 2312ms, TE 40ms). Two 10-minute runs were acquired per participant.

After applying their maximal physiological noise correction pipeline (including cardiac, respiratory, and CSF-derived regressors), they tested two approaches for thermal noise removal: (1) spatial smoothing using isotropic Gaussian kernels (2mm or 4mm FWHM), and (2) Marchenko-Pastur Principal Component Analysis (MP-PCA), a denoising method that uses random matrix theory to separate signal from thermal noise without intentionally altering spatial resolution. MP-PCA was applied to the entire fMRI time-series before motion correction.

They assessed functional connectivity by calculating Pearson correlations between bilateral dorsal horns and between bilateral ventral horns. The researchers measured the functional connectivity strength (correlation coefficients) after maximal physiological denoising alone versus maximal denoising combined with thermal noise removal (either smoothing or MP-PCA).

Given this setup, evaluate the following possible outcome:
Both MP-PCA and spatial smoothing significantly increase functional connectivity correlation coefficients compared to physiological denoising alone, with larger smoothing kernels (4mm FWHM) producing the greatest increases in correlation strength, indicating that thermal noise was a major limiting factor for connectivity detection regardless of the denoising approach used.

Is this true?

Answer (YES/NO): NO